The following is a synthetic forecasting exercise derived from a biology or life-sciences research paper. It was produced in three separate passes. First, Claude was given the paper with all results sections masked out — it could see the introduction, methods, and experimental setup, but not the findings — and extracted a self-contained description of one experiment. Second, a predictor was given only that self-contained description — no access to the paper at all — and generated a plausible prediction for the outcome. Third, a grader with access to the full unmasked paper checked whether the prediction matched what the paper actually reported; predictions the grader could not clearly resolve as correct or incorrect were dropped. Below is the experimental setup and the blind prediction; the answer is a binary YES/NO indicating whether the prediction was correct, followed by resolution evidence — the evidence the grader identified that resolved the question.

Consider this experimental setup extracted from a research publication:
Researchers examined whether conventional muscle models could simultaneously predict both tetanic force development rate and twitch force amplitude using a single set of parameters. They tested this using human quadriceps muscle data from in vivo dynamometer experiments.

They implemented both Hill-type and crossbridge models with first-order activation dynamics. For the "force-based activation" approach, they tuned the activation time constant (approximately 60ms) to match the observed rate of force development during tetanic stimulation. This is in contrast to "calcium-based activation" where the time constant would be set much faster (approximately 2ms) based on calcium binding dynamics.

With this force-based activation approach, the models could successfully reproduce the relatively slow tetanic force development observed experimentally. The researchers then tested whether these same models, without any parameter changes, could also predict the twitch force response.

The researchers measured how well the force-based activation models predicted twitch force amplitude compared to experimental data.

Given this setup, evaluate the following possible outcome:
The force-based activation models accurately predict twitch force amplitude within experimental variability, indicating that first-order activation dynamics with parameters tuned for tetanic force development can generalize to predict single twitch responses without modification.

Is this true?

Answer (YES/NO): NO